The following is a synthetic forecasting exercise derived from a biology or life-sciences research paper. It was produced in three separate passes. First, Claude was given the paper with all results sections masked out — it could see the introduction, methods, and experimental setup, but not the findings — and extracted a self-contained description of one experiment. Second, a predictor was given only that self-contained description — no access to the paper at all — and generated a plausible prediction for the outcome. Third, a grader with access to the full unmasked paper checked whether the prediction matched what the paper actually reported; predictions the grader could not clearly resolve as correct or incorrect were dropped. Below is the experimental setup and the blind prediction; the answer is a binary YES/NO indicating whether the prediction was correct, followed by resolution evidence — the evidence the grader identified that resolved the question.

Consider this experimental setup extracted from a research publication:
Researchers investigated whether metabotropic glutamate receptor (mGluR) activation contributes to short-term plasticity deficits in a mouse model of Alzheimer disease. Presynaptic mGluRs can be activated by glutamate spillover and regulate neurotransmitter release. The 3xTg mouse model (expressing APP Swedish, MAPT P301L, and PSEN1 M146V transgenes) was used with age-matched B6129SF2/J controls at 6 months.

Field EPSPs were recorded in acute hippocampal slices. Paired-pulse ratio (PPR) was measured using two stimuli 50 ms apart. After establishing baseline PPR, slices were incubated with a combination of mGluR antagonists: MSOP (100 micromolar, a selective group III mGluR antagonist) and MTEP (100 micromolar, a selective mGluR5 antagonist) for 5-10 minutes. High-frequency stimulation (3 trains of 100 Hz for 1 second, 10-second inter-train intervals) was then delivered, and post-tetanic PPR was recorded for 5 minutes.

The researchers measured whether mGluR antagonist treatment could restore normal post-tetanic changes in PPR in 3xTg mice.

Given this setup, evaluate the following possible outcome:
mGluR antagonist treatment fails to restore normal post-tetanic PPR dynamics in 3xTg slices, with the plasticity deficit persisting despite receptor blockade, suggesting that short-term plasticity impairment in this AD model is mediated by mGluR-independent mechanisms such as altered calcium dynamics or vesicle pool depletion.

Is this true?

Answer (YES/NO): NO